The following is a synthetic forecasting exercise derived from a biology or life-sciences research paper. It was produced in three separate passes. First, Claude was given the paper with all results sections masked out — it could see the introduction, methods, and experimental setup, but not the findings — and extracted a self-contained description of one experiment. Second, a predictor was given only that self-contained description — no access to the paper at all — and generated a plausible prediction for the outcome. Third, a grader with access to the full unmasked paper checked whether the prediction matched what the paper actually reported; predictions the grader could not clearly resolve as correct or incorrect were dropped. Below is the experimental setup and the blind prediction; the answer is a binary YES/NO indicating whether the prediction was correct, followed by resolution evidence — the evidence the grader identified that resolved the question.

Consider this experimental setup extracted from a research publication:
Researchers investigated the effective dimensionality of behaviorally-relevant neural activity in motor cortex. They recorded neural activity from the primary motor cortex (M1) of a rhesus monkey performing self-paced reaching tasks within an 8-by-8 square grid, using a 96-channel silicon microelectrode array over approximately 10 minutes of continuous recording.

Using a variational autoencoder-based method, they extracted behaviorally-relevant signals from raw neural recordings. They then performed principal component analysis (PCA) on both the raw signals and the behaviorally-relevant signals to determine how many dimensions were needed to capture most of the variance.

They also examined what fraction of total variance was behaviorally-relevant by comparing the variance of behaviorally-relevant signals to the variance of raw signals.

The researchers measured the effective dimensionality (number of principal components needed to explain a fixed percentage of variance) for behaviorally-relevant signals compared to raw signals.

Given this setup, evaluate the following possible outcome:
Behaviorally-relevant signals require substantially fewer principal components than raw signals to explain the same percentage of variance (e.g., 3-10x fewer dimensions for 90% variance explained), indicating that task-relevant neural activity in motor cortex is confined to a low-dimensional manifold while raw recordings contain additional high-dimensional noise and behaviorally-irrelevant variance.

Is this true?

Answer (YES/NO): YES